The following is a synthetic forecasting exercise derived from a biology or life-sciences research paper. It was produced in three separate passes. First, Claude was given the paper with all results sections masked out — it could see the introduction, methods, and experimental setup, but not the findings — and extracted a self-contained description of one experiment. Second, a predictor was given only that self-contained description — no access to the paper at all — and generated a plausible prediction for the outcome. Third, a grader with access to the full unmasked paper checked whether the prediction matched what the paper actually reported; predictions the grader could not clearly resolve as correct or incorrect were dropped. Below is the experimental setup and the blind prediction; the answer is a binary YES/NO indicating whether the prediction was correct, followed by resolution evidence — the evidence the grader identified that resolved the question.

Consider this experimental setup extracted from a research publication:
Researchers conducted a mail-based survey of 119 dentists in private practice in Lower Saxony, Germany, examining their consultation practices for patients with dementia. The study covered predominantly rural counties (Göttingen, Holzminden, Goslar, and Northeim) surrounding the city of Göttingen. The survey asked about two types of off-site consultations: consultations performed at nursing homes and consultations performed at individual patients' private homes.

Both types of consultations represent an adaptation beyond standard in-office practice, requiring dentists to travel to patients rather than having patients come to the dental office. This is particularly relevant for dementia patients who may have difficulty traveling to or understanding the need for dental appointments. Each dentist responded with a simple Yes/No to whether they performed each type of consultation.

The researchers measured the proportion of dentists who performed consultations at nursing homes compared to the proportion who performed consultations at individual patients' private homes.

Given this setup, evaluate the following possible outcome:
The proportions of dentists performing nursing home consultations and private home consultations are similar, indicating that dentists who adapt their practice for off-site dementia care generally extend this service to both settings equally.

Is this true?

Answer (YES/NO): NO